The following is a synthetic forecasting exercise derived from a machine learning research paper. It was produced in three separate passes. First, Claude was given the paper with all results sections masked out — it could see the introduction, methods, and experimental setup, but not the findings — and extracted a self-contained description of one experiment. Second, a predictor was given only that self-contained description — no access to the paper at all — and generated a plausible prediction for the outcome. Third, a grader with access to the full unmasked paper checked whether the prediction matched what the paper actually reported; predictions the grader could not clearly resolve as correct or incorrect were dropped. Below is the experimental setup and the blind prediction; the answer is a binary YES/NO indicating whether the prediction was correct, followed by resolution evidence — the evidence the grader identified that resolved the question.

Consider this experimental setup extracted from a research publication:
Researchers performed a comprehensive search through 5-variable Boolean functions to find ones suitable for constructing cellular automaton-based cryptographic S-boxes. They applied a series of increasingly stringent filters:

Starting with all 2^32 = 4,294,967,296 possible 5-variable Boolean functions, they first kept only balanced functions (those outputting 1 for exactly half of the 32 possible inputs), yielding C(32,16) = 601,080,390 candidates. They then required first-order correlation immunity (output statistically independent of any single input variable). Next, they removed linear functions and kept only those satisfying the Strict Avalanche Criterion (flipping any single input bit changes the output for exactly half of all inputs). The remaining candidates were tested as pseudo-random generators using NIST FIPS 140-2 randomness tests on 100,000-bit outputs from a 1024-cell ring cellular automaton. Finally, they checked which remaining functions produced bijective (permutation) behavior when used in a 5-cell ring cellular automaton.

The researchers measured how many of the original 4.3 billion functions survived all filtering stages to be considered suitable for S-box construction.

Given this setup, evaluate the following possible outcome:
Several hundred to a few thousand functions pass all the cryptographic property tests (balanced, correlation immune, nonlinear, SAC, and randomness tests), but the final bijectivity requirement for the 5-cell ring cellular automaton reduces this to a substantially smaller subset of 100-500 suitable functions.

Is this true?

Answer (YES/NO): NO